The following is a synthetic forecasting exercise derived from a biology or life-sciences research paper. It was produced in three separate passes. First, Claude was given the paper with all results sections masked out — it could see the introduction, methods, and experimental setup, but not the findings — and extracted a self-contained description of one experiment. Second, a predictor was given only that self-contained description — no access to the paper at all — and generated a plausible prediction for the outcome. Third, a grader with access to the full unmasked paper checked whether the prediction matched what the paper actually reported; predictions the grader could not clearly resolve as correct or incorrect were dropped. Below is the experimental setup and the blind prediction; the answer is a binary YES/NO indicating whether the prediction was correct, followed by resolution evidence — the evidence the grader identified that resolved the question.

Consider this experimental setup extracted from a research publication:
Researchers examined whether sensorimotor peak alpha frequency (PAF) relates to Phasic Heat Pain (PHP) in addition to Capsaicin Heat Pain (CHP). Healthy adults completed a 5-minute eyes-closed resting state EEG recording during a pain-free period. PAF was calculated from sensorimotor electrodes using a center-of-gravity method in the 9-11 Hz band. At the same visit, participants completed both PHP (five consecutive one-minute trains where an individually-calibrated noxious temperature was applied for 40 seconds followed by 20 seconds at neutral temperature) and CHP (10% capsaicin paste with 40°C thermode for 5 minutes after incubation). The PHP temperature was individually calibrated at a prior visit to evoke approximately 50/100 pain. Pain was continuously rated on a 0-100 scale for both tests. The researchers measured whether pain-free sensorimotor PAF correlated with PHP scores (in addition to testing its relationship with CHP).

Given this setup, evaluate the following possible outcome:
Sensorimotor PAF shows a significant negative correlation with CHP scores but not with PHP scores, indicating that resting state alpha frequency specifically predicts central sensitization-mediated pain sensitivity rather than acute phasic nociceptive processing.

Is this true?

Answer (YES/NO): NO